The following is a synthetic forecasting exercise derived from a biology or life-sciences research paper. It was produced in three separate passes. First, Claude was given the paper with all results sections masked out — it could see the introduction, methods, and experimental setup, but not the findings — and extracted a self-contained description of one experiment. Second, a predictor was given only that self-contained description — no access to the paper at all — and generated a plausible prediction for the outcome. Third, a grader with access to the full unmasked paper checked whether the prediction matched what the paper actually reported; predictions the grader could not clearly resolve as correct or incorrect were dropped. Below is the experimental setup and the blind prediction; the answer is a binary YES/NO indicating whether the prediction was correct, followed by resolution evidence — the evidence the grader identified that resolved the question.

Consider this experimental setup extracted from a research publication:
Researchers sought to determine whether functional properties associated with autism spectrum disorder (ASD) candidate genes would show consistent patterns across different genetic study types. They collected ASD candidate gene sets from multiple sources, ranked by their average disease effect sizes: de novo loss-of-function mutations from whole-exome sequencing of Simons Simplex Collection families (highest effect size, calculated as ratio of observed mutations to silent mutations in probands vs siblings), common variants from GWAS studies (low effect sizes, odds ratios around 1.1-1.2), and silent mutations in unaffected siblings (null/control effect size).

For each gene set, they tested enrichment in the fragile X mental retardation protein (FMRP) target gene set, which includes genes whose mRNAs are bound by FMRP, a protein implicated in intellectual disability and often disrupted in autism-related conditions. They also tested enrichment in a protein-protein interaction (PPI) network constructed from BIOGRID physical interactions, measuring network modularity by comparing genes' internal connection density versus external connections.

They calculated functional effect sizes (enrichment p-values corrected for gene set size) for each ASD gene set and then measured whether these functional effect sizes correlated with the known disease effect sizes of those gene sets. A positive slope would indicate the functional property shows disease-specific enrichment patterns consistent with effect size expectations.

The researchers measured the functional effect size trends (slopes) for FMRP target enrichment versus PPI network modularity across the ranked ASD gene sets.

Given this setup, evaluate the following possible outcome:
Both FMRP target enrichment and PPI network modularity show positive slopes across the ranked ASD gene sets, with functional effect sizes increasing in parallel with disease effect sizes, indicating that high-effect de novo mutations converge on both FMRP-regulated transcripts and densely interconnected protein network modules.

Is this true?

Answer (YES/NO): NO